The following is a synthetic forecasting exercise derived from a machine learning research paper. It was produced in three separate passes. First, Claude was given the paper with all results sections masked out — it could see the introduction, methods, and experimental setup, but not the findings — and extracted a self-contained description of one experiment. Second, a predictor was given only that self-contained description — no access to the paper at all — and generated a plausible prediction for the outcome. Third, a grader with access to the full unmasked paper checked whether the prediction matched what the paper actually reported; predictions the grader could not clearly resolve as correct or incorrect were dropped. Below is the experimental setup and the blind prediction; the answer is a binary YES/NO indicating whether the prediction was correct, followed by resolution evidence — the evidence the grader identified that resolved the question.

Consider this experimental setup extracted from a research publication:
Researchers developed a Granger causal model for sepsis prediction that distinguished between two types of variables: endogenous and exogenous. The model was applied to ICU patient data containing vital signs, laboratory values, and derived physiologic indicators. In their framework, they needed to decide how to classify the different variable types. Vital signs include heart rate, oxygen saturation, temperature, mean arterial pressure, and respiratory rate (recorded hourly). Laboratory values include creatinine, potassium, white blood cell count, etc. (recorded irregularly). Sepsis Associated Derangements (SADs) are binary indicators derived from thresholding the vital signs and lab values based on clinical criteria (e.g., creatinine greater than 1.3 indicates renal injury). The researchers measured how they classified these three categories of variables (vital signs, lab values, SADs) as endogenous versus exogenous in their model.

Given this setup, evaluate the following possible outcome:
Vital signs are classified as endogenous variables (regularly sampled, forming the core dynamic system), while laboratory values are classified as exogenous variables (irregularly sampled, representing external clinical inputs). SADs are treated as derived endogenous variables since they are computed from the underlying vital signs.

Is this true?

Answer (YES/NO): NO